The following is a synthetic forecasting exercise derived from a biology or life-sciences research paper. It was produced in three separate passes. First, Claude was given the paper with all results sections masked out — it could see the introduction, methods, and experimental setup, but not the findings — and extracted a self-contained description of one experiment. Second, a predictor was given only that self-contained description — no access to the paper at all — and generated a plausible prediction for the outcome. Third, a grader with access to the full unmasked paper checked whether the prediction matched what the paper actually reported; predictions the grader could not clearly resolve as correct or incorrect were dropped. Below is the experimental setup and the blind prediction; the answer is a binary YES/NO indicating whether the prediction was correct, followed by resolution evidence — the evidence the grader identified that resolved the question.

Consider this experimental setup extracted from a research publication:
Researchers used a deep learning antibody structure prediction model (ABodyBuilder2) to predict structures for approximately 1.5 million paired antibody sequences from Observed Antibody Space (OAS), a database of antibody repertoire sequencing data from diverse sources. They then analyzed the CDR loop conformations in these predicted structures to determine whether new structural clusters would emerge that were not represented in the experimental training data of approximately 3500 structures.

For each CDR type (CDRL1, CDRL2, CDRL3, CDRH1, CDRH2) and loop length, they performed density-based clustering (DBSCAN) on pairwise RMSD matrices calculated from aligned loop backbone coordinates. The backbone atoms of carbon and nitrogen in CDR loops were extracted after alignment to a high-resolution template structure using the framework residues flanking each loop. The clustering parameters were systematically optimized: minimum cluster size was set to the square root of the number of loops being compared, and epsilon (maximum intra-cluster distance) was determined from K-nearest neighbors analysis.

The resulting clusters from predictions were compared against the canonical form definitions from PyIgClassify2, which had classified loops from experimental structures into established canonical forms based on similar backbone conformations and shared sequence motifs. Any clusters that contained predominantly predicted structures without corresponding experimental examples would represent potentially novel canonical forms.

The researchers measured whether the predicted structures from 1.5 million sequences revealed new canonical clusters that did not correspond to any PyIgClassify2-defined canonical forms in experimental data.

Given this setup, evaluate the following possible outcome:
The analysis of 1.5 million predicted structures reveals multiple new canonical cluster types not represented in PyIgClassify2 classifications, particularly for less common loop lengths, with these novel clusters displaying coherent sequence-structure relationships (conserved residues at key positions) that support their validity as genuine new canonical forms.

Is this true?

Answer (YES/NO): NO